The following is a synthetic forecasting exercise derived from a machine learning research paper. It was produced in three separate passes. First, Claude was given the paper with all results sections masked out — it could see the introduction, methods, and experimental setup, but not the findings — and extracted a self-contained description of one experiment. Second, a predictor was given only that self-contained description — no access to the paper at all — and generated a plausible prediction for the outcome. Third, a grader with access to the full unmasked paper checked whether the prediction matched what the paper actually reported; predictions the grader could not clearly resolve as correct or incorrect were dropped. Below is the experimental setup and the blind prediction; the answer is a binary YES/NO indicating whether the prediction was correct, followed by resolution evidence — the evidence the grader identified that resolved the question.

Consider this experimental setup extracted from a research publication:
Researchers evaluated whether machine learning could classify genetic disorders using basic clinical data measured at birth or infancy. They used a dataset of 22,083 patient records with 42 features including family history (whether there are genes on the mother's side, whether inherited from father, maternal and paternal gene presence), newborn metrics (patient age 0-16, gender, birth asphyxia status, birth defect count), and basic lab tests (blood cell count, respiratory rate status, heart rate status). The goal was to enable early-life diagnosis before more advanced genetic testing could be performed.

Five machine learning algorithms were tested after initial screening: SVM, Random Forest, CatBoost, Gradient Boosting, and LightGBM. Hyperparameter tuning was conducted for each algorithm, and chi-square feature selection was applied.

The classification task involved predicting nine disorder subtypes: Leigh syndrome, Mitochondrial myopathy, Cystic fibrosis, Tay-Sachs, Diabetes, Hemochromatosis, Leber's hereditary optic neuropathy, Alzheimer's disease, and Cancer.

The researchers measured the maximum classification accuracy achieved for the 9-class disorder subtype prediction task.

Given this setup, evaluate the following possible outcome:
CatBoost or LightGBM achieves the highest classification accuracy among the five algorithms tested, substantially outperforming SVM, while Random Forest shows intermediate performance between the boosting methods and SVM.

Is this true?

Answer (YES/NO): NO